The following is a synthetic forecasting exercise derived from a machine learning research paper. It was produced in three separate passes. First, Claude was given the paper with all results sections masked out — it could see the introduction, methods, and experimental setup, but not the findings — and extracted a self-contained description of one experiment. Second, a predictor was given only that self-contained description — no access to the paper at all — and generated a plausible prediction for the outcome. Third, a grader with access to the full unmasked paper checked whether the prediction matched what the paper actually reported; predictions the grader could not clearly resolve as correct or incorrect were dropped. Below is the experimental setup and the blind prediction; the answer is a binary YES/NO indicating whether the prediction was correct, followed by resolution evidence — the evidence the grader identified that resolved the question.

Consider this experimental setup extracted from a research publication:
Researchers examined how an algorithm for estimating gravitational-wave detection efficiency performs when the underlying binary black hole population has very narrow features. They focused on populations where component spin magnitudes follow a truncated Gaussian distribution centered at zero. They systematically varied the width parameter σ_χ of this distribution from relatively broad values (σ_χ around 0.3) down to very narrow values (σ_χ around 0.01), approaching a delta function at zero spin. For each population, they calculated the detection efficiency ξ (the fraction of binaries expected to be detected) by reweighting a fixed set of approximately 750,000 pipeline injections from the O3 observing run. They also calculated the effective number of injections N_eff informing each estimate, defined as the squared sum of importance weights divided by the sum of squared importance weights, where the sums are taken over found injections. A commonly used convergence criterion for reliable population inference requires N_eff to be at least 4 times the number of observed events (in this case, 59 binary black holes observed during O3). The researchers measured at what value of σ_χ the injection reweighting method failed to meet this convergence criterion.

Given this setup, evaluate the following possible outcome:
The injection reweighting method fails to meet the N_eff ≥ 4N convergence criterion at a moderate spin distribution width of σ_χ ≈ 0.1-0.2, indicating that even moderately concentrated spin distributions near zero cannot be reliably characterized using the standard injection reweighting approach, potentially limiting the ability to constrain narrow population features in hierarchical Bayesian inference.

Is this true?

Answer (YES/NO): NO